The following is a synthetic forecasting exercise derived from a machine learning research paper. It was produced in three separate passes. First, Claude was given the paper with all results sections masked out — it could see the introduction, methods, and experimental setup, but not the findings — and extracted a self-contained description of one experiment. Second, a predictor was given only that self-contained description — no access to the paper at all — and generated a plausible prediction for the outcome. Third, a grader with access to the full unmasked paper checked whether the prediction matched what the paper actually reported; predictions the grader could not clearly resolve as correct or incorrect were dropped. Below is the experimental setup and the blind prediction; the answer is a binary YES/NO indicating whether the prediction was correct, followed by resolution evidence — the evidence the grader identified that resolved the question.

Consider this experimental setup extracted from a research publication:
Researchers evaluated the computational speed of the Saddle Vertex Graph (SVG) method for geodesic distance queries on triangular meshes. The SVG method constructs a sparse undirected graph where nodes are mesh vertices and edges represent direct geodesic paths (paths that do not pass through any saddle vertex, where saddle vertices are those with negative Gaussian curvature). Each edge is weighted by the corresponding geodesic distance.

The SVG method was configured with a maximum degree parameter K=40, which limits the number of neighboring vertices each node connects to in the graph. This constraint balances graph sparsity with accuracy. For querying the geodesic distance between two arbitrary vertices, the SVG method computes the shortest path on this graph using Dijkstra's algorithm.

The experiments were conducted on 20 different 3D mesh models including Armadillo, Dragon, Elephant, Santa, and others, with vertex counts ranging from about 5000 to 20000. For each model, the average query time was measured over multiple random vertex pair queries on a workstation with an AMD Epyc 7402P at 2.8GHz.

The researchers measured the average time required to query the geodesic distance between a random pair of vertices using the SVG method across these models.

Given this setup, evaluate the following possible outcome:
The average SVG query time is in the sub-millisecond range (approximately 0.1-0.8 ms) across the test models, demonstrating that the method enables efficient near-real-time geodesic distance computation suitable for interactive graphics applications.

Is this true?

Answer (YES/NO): NO